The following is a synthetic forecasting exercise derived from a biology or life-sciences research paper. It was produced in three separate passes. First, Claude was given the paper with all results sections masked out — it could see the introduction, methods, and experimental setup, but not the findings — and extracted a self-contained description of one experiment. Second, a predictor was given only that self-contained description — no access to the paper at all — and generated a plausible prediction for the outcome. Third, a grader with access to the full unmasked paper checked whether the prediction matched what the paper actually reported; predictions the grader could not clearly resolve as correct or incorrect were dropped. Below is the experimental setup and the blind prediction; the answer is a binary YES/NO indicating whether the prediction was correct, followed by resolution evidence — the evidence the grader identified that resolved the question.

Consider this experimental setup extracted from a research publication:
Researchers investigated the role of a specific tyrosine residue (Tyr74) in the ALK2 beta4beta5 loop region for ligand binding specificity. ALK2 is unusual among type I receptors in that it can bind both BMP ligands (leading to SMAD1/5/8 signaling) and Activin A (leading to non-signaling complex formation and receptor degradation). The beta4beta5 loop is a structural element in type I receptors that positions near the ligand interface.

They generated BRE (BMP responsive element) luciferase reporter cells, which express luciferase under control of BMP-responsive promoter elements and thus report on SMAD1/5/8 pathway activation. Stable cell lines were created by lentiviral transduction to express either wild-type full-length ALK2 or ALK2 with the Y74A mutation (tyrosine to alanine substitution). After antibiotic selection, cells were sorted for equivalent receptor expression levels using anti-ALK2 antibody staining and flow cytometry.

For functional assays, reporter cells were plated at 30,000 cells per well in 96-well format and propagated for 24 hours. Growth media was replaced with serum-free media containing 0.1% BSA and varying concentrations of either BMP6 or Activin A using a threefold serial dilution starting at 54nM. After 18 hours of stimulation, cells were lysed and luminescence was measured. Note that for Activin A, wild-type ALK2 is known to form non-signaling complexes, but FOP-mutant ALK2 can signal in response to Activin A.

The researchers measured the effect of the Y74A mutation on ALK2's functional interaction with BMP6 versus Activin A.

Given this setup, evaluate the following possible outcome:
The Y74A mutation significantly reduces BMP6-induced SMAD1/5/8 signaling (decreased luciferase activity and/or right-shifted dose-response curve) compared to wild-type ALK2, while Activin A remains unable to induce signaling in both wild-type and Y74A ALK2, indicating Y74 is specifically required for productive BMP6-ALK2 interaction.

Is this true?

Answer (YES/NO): NO